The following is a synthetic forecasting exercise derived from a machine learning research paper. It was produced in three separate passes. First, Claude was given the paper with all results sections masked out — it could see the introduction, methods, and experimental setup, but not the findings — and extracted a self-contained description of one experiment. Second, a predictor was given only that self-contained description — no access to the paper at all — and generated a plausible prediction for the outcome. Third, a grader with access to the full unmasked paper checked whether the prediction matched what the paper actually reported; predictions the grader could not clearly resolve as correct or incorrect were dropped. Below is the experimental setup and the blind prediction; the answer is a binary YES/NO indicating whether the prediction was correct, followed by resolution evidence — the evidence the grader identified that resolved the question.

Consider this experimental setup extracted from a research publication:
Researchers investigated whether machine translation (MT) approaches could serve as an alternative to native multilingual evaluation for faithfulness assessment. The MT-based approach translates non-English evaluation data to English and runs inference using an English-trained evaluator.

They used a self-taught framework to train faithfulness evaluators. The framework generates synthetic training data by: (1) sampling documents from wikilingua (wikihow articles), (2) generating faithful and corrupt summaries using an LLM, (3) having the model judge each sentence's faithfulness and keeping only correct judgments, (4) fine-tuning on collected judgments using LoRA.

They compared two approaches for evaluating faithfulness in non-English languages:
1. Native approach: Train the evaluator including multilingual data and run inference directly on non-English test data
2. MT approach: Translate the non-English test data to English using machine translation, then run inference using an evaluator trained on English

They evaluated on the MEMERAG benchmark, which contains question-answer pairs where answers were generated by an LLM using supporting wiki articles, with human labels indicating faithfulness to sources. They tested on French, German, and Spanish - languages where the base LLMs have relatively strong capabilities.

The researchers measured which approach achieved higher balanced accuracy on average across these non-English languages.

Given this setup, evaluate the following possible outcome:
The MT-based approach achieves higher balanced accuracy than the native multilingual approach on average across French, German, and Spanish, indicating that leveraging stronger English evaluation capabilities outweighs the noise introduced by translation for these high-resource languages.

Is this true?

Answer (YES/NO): NO